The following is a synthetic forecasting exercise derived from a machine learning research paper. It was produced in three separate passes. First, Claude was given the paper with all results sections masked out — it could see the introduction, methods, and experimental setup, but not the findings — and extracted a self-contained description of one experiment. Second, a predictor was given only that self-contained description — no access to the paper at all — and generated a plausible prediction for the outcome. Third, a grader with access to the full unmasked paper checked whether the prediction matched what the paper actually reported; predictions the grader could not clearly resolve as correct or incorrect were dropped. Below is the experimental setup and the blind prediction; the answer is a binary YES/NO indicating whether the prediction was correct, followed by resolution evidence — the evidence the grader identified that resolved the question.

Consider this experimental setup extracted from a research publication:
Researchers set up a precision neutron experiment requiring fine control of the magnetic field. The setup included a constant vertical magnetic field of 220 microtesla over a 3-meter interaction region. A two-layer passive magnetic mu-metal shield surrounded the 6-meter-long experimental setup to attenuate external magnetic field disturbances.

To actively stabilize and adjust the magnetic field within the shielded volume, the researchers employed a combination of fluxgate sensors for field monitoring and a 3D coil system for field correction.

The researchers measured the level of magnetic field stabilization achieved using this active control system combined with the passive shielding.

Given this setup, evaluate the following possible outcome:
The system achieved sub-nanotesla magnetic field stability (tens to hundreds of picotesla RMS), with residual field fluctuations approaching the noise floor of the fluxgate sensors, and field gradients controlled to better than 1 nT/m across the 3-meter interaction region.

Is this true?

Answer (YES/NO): NO